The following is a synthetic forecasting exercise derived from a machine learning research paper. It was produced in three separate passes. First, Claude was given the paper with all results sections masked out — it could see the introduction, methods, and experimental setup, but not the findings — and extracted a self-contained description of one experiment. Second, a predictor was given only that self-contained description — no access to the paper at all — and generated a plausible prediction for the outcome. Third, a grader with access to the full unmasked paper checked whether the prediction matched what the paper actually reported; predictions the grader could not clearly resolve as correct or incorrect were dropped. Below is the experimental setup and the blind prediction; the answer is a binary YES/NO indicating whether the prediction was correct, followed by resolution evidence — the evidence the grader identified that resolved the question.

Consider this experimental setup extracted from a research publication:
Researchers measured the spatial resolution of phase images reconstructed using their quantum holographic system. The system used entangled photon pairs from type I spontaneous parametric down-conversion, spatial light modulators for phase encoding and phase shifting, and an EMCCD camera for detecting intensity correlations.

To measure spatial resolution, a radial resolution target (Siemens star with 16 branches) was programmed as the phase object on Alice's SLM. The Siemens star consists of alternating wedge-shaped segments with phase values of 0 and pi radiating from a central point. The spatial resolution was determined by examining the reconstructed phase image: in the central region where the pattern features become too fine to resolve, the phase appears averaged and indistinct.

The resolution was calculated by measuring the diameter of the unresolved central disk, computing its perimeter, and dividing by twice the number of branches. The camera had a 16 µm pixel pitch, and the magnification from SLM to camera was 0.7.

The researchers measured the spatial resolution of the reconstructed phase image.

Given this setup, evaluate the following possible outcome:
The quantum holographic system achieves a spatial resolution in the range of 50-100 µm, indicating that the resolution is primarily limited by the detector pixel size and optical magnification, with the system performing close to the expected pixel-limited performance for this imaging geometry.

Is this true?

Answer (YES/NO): NO